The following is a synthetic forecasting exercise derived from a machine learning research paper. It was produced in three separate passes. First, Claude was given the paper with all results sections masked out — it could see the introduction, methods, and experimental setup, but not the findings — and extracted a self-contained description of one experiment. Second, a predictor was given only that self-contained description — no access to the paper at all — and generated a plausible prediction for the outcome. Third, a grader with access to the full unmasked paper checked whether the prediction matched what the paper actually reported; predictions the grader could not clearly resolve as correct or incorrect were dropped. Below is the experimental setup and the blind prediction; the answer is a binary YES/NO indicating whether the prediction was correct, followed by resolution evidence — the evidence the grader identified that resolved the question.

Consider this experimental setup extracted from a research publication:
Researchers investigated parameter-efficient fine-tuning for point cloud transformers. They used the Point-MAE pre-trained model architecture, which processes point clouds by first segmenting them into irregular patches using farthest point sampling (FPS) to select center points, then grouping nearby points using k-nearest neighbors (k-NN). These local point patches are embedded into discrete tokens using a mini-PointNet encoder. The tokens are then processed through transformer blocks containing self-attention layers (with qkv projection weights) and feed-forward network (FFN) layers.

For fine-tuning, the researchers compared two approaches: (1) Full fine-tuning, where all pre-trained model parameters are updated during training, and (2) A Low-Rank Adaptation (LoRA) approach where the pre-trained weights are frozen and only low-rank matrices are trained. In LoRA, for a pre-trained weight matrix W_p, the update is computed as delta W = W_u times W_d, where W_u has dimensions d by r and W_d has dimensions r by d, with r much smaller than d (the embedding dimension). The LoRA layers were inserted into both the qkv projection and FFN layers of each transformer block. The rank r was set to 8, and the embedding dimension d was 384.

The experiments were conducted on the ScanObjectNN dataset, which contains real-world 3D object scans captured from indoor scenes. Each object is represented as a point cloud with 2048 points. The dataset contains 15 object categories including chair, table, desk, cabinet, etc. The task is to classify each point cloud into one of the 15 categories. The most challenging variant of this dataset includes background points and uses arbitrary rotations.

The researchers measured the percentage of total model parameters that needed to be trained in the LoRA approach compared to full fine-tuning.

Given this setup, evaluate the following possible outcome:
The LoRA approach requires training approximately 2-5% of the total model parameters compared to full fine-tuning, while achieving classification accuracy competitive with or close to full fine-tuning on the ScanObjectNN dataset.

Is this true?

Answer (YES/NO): NO